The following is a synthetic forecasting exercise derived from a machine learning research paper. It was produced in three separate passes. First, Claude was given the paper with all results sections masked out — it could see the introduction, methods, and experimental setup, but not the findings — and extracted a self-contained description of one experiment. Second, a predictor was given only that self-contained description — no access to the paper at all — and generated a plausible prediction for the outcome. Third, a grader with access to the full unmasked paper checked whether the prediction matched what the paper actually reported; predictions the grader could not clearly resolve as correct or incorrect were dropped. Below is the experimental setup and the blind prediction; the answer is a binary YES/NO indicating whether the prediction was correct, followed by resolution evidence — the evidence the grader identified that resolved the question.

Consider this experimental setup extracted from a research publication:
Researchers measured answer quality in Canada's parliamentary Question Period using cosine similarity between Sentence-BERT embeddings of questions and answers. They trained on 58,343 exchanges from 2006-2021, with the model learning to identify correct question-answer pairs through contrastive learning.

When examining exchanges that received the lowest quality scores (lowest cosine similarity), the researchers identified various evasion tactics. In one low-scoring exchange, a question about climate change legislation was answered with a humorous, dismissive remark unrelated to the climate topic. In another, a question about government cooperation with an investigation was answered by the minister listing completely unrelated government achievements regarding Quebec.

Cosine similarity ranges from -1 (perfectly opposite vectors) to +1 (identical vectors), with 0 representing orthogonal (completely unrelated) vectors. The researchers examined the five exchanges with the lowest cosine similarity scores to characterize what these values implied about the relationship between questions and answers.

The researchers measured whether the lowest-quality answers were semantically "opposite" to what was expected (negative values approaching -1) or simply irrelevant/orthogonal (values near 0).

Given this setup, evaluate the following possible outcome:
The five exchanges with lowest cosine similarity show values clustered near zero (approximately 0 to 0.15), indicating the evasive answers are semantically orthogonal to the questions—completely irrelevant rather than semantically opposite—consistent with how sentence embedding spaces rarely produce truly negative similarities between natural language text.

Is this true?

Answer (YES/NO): NO